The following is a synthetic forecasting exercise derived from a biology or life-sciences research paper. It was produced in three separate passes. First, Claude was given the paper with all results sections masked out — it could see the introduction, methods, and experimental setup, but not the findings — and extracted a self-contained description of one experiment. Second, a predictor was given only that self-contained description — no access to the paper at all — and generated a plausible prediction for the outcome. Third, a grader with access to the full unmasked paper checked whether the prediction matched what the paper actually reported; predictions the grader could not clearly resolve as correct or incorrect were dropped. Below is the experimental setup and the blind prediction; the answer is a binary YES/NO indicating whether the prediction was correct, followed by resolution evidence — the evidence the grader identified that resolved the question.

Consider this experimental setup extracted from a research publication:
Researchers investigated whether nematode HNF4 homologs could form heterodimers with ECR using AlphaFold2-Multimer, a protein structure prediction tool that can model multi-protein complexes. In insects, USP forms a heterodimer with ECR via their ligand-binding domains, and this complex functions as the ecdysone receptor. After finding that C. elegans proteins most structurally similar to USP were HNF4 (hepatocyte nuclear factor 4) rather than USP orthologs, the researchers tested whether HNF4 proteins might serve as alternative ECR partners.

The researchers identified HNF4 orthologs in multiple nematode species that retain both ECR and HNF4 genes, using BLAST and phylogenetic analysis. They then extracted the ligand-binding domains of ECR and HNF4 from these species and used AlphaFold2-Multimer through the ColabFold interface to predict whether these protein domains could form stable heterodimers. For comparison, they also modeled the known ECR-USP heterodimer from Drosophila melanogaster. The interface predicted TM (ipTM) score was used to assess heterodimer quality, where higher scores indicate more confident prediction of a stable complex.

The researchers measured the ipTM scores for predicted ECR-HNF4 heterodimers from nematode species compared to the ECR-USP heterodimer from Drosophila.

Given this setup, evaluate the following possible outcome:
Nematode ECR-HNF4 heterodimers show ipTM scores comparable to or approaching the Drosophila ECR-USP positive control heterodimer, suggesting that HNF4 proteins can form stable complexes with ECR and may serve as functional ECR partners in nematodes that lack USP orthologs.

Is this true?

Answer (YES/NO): YES